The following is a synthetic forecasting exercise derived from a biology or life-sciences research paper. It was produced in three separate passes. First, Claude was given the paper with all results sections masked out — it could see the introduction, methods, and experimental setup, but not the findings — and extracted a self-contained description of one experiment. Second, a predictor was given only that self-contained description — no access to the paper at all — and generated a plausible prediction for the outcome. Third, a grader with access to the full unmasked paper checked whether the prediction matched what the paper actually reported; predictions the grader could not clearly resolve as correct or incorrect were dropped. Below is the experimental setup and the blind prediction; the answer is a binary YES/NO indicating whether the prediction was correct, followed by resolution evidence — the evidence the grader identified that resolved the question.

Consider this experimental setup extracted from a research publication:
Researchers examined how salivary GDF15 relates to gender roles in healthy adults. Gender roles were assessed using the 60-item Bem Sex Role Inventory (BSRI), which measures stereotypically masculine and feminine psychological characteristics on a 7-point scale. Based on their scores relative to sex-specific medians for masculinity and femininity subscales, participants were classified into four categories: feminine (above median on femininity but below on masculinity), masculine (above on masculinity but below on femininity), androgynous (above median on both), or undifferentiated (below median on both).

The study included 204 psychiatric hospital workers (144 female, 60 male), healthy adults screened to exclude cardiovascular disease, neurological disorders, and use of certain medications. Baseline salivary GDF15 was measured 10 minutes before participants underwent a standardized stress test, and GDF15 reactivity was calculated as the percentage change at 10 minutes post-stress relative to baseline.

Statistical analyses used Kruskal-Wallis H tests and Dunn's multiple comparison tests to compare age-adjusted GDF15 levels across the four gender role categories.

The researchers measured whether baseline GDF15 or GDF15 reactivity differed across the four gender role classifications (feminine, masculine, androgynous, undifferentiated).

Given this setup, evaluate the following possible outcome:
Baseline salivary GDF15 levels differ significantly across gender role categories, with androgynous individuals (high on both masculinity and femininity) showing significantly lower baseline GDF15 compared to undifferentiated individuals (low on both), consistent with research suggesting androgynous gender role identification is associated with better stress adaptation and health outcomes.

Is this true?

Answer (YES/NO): YES